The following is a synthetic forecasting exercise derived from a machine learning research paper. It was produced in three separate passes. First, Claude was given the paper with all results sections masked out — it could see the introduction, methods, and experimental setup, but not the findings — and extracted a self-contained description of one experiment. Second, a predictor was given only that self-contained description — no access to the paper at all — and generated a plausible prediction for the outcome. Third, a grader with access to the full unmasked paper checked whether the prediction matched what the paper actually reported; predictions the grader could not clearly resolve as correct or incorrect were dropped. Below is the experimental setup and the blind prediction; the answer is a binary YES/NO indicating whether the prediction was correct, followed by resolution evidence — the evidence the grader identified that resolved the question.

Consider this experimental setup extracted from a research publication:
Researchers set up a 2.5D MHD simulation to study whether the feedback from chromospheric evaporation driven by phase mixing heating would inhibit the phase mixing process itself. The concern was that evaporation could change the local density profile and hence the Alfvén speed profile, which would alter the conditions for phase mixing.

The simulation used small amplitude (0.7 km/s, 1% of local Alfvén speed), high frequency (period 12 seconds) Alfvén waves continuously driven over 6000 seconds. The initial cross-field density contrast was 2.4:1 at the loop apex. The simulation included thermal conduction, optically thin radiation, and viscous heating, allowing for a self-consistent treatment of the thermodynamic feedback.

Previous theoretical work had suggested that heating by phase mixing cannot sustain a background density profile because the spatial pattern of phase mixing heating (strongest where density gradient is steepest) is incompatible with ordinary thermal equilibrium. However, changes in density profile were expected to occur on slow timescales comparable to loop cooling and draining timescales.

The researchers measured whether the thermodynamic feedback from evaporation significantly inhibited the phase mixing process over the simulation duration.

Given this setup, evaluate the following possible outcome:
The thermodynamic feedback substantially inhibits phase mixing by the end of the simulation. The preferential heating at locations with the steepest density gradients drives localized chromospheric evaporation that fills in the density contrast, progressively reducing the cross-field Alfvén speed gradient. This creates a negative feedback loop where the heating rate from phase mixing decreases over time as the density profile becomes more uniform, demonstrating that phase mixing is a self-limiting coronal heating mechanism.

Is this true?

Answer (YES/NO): NO